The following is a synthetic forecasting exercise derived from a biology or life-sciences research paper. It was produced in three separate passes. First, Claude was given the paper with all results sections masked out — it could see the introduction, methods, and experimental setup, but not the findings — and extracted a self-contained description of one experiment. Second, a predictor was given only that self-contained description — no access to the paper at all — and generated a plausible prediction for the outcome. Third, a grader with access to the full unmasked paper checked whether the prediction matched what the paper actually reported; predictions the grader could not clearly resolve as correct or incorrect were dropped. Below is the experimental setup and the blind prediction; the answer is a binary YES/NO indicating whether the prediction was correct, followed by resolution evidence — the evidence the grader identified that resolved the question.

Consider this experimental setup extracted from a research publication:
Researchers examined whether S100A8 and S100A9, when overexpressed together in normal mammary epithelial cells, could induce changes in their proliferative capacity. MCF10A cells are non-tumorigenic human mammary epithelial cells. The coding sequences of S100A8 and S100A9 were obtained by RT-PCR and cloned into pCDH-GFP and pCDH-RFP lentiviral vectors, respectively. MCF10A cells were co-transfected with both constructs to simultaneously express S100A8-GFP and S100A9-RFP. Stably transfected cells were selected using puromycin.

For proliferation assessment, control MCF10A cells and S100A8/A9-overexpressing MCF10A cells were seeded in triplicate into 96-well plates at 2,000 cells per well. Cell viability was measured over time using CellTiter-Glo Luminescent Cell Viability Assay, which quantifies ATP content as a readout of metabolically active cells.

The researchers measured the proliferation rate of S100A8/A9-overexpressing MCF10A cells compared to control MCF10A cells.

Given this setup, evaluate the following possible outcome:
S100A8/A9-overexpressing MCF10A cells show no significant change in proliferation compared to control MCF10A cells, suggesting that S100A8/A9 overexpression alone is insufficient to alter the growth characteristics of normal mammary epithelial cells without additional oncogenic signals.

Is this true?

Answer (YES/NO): NO